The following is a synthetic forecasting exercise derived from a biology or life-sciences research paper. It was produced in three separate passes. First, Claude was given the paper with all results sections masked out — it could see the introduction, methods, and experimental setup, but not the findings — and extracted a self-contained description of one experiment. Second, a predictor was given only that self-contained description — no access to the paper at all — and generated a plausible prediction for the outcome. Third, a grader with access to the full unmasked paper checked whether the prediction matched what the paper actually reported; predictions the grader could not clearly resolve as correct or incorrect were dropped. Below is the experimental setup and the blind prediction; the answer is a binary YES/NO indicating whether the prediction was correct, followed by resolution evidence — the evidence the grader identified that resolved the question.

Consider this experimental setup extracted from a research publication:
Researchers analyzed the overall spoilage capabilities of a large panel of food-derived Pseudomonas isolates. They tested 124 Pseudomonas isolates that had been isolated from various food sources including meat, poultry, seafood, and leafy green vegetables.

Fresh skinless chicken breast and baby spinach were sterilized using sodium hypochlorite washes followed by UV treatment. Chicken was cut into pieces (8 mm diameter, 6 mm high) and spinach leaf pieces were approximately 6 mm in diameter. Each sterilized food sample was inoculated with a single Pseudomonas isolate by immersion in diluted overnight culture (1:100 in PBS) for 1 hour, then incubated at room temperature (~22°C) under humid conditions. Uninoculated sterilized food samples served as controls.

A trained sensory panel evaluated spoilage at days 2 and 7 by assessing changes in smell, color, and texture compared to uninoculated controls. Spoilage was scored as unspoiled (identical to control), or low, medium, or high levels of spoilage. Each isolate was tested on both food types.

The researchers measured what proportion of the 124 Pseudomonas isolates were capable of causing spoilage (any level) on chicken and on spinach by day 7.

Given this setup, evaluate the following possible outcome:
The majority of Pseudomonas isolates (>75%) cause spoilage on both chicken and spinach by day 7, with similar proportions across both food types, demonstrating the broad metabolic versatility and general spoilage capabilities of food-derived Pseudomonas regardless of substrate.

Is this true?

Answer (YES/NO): NO